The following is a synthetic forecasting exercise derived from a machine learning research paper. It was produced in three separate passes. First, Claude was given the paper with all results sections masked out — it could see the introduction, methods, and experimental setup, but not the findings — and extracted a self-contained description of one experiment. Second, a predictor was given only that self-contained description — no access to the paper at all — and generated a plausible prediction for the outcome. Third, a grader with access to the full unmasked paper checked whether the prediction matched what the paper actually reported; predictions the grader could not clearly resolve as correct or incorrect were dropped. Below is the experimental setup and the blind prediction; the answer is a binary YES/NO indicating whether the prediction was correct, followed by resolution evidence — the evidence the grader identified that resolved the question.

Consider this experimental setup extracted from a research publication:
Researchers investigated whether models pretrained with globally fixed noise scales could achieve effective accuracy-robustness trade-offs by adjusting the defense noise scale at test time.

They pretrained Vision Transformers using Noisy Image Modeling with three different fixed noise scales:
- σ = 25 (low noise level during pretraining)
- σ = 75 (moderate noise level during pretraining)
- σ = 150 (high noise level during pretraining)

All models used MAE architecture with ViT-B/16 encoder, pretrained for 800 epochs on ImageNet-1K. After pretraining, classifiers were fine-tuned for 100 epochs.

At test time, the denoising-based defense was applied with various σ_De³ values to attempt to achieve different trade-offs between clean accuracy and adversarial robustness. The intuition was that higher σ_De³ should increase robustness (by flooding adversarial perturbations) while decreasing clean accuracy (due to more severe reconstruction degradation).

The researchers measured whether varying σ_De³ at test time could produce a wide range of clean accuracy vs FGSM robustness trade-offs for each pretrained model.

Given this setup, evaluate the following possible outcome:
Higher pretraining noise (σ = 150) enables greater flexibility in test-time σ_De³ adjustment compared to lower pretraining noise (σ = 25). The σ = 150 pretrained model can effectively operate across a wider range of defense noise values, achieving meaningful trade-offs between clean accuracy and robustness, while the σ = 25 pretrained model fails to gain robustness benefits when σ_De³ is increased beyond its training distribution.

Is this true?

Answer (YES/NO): NO